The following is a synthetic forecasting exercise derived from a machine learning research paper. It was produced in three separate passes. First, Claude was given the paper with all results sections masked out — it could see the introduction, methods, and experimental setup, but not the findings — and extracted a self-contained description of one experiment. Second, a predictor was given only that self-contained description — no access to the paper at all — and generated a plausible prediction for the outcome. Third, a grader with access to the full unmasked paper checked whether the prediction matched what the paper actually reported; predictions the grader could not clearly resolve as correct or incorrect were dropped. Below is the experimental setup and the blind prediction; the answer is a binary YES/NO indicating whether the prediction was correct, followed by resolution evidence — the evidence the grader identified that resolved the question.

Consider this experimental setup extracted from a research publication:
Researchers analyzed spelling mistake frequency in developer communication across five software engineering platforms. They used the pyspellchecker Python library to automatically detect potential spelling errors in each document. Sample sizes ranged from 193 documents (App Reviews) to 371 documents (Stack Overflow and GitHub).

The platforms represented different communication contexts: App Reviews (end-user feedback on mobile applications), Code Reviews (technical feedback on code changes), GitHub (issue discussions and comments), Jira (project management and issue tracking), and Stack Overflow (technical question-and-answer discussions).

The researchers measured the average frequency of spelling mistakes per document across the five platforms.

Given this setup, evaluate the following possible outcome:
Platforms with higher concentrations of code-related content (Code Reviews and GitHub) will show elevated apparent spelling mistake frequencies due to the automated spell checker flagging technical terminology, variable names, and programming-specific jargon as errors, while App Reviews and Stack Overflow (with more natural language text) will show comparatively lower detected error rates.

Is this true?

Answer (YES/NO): YES